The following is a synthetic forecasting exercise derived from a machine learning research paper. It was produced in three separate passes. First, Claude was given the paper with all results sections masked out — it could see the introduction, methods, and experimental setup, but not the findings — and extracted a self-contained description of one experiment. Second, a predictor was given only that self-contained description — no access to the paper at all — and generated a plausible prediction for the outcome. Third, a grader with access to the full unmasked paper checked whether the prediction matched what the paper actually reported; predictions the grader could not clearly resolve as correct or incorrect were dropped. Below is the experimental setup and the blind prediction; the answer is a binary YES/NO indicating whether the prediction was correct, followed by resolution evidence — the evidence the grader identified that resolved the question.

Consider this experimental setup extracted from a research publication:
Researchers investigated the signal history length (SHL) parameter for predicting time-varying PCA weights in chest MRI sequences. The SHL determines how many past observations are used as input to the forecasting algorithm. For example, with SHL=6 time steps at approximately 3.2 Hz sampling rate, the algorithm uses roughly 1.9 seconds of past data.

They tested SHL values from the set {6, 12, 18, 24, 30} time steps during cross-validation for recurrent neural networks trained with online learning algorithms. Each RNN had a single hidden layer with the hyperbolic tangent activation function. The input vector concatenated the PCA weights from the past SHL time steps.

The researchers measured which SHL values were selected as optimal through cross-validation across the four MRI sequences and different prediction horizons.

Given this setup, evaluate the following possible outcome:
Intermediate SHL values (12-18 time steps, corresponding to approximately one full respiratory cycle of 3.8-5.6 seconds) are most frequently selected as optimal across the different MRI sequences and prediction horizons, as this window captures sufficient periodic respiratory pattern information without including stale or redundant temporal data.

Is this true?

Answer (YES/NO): YES